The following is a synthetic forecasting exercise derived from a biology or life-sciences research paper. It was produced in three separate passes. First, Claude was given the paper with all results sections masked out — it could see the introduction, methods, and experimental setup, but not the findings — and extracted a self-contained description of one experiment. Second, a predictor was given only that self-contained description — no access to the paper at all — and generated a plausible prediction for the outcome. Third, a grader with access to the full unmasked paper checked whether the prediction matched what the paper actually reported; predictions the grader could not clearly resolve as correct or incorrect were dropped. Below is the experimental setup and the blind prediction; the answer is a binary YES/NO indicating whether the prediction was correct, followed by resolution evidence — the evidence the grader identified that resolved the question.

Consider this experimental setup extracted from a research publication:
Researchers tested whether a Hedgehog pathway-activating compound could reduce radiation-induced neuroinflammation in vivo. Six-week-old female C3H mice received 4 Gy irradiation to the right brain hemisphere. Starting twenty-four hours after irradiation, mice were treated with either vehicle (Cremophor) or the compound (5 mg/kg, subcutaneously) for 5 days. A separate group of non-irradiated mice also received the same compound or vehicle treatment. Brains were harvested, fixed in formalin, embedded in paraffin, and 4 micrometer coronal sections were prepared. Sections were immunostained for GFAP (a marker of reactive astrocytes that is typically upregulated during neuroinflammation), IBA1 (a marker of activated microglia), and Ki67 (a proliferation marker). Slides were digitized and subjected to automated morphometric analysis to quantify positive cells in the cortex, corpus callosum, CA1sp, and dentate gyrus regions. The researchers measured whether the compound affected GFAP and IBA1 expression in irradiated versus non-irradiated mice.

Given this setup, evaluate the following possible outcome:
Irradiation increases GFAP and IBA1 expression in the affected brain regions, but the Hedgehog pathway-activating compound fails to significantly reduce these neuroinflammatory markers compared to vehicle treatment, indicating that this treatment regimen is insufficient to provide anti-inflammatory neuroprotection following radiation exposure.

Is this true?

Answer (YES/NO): NO